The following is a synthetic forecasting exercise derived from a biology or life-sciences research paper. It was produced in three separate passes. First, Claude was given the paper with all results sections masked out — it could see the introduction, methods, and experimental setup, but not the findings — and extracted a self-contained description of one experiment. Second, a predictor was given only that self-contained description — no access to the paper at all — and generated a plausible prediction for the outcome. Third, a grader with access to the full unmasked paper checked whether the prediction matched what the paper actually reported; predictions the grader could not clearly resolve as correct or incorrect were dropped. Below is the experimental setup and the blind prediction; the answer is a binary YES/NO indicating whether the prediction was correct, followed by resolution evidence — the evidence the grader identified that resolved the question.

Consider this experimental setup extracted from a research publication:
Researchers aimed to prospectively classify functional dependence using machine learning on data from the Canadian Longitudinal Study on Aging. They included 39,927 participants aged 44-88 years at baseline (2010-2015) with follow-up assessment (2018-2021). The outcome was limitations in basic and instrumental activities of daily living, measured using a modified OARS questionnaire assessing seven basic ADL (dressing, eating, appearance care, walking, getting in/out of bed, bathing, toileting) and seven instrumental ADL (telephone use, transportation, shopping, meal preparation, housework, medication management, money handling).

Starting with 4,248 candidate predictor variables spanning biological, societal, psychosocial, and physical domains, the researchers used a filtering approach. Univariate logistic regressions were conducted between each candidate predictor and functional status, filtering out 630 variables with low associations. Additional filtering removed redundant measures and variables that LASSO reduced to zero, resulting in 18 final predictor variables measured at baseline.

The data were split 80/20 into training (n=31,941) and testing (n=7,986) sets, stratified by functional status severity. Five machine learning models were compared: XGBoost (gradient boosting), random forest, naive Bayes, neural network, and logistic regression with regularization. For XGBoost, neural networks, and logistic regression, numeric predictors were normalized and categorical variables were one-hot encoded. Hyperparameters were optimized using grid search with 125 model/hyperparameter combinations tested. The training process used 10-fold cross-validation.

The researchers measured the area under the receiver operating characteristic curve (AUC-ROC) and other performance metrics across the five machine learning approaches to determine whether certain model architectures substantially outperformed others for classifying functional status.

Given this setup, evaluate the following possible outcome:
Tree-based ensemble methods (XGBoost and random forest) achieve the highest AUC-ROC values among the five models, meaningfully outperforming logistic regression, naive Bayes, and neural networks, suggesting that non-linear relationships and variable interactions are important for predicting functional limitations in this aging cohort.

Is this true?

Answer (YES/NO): NO